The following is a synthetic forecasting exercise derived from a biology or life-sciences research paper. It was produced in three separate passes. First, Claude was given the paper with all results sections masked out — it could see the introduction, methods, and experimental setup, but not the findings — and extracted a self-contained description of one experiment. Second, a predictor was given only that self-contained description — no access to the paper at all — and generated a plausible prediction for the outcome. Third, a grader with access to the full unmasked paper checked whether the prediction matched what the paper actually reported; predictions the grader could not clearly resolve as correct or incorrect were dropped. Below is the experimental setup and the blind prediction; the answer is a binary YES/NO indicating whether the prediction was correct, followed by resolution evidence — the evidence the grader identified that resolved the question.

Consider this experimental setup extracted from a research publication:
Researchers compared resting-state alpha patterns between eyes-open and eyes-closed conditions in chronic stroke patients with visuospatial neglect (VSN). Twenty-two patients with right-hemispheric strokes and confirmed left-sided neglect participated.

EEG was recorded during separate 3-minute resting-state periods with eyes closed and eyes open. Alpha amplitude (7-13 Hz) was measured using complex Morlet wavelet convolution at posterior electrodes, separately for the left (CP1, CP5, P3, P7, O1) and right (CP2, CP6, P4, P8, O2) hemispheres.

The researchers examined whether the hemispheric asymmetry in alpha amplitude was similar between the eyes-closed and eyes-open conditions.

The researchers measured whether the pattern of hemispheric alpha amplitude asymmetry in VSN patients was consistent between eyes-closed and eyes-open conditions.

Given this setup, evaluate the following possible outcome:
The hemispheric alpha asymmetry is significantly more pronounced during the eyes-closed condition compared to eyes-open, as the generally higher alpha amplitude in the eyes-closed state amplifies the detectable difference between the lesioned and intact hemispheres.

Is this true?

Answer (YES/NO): YES